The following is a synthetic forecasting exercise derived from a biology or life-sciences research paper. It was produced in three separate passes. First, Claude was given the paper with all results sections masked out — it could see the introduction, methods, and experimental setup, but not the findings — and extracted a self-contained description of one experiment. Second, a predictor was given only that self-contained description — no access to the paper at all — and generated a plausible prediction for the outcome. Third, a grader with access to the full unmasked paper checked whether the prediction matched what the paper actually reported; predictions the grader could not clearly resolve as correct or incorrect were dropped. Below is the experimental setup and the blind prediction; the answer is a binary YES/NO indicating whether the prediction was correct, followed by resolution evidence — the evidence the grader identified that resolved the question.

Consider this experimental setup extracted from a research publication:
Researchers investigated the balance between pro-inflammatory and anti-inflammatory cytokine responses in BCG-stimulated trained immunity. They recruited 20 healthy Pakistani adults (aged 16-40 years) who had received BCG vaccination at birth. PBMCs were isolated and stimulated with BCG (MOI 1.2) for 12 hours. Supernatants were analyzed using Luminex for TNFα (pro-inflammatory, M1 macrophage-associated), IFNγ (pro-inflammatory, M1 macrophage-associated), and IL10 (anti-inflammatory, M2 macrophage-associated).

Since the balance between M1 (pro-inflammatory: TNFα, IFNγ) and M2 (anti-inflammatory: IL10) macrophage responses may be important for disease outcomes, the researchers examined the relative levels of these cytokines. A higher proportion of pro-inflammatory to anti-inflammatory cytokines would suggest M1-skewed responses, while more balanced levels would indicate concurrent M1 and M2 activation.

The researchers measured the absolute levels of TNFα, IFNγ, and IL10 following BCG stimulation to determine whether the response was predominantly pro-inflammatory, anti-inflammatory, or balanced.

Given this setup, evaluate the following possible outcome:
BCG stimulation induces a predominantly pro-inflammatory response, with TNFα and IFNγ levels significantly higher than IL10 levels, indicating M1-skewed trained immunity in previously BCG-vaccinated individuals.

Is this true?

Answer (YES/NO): NO